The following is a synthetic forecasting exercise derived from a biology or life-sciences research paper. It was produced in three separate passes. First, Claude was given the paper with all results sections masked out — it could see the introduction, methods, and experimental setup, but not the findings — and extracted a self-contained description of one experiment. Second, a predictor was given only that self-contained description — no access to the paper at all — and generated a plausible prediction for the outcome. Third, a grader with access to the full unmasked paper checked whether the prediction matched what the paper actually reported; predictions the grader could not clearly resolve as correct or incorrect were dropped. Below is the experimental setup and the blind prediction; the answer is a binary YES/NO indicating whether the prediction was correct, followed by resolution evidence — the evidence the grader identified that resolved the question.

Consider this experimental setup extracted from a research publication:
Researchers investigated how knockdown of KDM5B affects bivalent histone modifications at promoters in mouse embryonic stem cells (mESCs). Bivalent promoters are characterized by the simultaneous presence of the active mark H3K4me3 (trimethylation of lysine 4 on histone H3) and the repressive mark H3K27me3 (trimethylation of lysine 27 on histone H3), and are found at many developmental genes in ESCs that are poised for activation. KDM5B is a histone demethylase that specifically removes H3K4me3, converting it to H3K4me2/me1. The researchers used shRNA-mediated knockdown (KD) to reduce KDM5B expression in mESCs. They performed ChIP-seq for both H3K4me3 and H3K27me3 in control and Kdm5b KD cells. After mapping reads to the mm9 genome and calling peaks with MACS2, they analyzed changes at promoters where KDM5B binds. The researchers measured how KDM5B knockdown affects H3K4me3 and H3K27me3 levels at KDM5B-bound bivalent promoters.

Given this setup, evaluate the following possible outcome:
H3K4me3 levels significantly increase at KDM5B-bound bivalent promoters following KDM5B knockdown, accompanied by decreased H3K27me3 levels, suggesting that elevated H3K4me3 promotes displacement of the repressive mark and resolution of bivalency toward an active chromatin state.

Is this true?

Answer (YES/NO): YES